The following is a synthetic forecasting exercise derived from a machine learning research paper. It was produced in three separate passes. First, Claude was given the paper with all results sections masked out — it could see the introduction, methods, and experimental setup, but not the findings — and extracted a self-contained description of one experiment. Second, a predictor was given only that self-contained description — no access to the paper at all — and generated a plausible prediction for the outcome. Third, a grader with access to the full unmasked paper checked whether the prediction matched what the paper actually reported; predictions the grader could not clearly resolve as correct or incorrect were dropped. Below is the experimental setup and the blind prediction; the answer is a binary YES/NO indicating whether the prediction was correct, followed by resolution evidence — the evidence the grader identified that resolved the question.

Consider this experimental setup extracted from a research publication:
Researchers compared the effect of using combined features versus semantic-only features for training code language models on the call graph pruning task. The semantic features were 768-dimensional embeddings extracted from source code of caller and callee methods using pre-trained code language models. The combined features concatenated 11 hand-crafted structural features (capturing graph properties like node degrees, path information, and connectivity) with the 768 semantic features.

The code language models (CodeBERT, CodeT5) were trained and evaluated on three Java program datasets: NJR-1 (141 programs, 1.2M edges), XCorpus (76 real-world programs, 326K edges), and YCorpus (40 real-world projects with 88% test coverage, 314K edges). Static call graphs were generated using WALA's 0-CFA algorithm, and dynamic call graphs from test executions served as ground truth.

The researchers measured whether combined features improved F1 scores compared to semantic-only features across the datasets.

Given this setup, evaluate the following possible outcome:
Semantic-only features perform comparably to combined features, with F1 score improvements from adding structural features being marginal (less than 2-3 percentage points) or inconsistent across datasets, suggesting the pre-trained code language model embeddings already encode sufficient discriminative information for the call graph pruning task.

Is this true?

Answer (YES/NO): YES